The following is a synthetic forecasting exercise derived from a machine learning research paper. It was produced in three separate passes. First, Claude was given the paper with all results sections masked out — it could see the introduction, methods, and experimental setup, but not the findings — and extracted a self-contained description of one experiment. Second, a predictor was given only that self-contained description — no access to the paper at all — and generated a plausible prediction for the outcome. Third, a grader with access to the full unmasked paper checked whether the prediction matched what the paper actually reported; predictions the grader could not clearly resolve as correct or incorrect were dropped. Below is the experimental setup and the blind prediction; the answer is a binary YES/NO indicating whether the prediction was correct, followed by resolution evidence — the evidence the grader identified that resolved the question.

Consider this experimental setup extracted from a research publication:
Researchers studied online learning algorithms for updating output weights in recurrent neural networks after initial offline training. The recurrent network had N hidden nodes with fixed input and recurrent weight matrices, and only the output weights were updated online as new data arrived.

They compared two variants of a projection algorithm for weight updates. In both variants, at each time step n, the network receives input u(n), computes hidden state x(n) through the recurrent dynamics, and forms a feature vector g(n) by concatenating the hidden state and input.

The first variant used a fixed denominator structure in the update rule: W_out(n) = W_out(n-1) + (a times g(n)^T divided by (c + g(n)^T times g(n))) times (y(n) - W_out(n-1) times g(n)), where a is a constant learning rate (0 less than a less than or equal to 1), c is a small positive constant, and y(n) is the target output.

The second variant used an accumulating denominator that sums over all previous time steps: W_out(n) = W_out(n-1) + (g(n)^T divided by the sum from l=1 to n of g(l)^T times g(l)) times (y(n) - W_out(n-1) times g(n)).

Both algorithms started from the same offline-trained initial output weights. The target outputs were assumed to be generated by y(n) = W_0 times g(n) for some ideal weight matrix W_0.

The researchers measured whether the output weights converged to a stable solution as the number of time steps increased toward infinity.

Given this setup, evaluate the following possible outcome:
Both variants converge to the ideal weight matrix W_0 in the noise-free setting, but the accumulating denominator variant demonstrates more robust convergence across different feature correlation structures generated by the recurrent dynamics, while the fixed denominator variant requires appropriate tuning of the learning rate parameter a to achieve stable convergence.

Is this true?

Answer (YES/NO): NO